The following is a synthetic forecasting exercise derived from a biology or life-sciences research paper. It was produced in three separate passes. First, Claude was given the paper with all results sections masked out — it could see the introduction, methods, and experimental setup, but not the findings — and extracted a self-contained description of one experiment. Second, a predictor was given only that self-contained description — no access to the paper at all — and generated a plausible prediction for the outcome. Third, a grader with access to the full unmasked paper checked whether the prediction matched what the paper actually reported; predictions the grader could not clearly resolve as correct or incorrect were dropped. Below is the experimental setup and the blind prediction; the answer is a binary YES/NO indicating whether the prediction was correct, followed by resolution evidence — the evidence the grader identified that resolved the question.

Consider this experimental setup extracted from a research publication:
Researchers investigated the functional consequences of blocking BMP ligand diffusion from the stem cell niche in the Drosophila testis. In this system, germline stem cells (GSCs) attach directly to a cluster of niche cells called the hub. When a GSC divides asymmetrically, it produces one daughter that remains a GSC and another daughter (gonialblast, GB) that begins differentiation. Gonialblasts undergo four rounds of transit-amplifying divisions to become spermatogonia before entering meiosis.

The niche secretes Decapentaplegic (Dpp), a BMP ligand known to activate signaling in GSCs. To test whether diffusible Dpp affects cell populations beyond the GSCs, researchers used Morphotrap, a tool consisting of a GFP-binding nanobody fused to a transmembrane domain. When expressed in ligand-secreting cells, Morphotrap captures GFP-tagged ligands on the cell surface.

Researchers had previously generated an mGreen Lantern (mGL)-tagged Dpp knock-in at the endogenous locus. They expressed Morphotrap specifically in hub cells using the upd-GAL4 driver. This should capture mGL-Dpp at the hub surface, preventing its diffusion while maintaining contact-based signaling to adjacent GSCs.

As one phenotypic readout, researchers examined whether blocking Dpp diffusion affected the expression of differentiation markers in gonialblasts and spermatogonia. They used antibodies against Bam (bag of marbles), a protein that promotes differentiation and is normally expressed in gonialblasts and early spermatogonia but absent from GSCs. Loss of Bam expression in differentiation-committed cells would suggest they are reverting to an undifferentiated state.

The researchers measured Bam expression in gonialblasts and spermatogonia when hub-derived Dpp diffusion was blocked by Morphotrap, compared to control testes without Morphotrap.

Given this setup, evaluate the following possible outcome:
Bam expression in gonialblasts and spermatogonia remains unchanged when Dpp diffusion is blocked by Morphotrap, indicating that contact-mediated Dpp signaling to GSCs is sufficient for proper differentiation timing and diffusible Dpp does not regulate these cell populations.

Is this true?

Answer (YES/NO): NO